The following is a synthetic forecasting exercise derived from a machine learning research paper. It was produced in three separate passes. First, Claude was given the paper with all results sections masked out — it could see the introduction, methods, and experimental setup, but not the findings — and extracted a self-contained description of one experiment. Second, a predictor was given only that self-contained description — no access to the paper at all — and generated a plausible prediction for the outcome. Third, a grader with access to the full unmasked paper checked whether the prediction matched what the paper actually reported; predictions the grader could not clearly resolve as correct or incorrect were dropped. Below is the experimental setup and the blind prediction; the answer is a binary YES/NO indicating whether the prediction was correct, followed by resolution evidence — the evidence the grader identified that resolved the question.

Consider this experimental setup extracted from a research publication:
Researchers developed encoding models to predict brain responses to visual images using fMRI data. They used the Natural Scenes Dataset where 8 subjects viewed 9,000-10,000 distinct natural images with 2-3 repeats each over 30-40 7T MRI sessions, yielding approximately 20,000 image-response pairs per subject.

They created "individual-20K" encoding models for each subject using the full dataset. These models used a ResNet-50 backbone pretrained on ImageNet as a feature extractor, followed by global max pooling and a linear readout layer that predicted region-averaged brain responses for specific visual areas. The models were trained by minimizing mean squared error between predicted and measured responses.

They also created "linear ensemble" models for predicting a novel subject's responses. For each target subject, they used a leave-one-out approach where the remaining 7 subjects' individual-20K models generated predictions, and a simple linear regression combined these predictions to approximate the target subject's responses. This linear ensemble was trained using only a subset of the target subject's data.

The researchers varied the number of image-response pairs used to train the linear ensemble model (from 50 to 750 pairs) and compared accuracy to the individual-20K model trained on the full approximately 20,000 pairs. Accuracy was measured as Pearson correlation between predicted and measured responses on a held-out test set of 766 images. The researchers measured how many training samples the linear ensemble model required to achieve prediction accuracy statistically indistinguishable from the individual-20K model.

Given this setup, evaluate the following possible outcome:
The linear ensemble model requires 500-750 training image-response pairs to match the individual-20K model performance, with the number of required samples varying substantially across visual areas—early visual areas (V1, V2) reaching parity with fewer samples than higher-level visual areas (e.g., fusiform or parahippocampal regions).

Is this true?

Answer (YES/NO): NO